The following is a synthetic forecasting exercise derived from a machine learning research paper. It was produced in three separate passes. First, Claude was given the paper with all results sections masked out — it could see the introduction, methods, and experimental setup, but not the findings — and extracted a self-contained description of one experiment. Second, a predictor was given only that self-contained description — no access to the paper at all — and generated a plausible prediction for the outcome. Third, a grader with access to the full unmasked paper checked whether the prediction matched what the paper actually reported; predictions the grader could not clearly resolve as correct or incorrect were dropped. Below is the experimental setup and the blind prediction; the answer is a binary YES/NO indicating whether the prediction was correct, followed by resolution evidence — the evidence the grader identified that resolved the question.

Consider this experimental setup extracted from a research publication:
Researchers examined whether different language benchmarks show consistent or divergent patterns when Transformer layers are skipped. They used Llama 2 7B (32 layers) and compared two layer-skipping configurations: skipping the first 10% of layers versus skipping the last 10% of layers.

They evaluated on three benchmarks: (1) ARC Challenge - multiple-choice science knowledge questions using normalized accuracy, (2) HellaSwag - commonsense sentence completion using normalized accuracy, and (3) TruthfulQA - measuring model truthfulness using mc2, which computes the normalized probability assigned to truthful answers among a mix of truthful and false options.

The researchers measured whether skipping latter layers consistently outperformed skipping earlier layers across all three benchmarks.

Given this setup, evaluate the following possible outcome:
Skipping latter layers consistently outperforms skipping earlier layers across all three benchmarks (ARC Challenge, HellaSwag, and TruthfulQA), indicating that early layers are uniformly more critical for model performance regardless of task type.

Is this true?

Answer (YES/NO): NO